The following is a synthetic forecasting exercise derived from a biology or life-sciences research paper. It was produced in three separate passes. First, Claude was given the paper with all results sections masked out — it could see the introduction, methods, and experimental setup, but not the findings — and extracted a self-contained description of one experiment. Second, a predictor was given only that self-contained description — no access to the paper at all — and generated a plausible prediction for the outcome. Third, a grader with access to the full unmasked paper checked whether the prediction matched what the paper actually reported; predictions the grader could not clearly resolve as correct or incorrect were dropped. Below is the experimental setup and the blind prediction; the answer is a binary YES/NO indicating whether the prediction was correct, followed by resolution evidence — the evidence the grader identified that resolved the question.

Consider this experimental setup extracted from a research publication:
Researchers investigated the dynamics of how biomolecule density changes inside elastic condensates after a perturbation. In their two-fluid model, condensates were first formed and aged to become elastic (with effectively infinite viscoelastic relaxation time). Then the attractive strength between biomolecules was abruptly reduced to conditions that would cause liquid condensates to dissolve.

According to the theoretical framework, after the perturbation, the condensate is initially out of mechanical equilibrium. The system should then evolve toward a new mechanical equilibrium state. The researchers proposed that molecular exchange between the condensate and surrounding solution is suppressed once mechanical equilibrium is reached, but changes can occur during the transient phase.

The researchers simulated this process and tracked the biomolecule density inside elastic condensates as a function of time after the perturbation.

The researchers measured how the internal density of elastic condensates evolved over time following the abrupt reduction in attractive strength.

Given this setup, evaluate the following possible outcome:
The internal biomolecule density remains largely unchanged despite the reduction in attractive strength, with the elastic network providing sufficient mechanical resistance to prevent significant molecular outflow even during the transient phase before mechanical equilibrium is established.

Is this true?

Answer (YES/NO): NO